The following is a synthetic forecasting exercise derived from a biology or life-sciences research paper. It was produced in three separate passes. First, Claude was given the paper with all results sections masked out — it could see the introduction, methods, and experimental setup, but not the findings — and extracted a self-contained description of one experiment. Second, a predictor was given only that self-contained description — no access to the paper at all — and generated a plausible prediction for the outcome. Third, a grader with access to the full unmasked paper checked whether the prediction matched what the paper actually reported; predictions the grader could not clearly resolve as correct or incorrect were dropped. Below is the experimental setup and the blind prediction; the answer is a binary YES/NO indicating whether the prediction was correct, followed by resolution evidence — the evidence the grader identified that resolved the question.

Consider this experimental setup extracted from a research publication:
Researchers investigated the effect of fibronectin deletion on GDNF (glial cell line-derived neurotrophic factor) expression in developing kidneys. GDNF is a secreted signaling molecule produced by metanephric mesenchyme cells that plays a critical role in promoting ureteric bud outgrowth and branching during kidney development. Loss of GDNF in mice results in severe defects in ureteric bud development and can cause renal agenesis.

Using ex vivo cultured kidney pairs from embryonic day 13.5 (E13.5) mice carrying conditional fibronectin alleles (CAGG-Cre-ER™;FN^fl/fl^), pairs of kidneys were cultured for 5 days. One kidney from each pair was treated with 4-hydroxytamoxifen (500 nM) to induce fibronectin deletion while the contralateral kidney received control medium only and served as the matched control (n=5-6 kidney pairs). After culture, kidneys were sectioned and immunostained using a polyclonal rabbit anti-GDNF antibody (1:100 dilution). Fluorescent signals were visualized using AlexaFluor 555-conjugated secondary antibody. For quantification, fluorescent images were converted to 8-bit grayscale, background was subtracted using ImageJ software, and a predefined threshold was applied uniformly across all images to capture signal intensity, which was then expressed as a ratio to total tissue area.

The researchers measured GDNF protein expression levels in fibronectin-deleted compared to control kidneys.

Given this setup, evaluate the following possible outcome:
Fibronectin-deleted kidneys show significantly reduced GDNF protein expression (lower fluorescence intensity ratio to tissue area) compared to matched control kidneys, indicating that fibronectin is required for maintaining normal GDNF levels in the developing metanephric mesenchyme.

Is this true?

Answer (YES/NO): YES